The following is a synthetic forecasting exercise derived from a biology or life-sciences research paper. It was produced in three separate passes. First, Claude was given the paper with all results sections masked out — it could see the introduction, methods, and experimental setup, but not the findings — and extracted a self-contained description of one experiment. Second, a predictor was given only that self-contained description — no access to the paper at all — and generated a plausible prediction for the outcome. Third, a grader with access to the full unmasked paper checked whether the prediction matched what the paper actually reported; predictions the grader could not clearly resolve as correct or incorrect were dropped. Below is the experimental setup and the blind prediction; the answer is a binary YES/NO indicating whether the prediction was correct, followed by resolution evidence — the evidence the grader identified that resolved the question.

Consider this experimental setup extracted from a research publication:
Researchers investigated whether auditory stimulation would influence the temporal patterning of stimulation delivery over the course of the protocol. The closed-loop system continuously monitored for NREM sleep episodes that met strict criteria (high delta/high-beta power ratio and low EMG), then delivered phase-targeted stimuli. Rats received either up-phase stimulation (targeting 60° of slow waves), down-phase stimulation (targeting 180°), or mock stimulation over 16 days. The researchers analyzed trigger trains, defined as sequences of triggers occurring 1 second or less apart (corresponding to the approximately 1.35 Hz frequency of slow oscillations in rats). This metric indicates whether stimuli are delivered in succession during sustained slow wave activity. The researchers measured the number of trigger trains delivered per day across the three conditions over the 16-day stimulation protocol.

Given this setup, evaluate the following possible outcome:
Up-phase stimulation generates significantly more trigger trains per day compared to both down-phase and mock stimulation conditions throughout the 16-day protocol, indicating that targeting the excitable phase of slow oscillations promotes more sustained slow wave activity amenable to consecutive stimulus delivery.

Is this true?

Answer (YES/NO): NO